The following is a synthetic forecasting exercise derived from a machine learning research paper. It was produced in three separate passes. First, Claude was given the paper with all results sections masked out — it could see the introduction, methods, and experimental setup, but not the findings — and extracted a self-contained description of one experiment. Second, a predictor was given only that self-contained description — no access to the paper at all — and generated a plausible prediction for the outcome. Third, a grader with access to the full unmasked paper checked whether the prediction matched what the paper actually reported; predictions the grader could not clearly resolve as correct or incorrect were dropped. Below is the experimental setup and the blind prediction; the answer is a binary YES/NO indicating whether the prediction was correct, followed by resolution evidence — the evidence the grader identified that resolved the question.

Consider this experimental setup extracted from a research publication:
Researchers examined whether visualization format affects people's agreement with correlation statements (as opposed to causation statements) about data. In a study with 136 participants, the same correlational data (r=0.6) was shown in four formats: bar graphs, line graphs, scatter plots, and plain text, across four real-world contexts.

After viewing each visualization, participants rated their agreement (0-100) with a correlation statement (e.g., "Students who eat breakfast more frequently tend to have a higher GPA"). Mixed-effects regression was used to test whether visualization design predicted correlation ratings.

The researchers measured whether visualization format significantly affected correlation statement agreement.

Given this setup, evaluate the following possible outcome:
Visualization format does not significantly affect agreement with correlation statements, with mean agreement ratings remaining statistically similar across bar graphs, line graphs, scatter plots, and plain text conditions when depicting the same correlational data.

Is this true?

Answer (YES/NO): YES